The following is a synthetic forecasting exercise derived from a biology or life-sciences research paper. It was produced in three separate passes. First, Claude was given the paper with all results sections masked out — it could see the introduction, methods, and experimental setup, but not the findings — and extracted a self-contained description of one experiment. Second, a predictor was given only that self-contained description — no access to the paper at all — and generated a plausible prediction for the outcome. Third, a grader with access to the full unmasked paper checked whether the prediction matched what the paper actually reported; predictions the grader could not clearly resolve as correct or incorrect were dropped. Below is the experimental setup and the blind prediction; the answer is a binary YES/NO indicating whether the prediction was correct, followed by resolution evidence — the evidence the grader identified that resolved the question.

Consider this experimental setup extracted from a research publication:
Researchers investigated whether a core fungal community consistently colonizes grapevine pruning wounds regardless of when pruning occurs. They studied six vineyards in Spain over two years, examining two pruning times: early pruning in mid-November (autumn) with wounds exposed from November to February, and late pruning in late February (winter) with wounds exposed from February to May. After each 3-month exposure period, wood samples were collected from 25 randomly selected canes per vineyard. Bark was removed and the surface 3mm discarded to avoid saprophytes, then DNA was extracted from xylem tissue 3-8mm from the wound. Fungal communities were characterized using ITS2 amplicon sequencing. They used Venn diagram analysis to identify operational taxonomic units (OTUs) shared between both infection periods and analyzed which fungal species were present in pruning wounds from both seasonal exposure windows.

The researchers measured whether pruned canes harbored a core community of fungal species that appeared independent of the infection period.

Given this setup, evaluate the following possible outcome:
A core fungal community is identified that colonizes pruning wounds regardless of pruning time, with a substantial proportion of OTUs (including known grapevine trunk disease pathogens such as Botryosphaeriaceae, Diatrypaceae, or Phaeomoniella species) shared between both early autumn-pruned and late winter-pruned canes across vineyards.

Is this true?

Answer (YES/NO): YES